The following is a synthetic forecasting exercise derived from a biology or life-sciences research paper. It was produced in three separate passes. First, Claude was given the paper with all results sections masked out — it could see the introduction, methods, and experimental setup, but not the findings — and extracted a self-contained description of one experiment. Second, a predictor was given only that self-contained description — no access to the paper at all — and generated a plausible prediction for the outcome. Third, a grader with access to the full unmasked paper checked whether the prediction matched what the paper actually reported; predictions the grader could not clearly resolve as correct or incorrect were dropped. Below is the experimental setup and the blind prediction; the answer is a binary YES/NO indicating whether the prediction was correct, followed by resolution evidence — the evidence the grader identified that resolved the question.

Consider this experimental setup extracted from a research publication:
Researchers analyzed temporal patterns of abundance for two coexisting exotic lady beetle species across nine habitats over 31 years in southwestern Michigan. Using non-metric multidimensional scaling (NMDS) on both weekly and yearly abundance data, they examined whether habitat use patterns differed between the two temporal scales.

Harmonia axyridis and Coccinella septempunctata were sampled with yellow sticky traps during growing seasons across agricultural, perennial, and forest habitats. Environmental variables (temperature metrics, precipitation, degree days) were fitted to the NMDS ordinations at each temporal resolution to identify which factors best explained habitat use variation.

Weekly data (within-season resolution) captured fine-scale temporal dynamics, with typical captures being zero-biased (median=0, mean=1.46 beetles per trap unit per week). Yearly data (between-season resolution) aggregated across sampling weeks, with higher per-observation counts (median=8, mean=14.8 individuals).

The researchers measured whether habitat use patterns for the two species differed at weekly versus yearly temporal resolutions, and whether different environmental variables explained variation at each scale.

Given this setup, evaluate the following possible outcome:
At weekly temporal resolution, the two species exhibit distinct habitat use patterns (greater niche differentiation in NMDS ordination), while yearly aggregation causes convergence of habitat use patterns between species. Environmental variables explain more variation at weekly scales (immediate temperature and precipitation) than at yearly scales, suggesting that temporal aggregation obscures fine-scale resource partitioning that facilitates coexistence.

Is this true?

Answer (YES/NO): NO